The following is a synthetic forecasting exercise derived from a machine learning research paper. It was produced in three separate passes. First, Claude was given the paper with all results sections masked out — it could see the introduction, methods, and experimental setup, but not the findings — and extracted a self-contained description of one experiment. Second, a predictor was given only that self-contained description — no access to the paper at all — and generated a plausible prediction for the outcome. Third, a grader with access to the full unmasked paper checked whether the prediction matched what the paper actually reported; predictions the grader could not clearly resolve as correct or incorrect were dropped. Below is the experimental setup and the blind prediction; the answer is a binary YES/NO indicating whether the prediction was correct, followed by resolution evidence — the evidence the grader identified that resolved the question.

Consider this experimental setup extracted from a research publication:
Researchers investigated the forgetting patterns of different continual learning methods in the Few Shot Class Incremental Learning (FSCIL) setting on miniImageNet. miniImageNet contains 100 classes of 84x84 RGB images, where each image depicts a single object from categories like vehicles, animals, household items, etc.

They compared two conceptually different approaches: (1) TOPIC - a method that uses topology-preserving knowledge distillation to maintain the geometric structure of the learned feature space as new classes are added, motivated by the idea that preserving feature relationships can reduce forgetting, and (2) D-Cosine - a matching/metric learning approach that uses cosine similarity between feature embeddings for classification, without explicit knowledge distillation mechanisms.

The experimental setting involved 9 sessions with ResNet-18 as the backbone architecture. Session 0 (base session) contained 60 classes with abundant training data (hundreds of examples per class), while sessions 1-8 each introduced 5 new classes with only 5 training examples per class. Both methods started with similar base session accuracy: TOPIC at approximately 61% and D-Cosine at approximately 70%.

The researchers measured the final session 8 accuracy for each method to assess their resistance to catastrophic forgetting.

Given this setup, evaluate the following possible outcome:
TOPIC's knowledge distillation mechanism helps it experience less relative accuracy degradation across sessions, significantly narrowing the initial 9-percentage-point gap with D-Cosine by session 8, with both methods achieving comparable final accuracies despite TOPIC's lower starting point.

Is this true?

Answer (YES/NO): NO